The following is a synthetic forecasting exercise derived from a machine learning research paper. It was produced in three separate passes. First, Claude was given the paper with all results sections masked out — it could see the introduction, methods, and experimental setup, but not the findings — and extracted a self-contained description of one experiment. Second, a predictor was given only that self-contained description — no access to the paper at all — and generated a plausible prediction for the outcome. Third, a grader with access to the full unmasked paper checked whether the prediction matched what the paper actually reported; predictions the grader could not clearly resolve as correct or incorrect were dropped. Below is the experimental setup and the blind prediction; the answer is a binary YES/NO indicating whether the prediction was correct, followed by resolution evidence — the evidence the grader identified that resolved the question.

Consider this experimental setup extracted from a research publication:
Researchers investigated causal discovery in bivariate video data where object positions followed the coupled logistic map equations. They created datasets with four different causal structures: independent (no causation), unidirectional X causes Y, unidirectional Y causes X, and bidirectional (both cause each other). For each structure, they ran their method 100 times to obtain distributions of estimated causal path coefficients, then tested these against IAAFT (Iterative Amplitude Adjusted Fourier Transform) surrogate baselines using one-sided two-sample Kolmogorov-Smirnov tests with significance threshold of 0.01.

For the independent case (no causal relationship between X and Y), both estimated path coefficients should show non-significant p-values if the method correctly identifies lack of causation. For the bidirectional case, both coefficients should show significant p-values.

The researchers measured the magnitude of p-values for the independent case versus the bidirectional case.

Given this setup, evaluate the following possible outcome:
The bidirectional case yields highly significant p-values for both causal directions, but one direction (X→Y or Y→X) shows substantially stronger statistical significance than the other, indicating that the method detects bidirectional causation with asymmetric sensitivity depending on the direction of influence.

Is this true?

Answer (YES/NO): YES